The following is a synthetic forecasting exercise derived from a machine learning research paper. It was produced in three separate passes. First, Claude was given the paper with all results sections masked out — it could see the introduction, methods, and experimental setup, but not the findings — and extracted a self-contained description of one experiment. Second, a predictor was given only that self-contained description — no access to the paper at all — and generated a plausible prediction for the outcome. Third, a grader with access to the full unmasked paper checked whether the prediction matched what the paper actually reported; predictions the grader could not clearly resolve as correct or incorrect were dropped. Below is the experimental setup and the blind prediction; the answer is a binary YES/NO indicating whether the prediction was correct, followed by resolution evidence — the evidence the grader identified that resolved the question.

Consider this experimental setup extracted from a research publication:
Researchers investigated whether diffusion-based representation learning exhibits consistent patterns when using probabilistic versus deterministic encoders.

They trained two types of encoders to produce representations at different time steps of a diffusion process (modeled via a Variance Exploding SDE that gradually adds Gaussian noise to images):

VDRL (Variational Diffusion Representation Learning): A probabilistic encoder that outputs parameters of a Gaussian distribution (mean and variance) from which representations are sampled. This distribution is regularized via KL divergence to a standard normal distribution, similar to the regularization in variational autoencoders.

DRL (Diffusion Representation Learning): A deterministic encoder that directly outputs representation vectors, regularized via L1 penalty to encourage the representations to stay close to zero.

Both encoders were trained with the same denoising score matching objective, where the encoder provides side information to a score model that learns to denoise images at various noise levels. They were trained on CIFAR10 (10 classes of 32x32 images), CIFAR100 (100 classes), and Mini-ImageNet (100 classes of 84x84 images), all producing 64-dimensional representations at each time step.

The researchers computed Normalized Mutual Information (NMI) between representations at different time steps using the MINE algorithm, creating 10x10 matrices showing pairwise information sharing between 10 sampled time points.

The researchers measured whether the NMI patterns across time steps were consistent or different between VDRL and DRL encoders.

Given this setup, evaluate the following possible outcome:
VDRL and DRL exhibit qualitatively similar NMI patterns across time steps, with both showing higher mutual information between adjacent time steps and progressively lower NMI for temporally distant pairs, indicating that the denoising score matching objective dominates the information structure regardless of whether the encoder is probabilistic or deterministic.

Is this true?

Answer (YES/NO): YES